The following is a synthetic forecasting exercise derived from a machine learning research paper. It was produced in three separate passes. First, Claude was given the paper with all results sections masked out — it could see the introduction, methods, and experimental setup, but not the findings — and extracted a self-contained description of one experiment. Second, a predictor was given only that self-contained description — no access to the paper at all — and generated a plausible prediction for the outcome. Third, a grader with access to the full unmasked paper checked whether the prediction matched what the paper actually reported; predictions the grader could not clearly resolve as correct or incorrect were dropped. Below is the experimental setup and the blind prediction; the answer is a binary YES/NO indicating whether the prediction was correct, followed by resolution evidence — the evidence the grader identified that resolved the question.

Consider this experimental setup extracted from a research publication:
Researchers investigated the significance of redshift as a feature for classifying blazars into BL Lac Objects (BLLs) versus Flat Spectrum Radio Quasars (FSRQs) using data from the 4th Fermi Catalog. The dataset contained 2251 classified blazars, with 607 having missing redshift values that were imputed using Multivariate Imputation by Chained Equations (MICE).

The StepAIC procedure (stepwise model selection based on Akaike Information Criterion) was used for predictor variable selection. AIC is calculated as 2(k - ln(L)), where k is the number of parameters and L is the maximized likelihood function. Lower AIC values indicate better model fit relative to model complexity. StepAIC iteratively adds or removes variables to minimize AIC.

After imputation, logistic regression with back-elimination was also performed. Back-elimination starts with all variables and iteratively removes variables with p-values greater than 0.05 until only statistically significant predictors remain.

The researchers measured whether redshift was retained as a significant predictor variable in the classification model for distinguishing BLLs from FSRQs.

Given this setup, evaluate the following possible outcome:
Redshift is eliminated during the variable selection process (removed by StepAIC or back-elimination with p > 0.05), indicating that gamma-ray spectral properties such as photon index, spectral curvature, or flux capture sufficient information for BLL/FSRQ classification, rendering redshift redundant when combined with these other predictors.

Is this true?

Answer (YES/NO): NO